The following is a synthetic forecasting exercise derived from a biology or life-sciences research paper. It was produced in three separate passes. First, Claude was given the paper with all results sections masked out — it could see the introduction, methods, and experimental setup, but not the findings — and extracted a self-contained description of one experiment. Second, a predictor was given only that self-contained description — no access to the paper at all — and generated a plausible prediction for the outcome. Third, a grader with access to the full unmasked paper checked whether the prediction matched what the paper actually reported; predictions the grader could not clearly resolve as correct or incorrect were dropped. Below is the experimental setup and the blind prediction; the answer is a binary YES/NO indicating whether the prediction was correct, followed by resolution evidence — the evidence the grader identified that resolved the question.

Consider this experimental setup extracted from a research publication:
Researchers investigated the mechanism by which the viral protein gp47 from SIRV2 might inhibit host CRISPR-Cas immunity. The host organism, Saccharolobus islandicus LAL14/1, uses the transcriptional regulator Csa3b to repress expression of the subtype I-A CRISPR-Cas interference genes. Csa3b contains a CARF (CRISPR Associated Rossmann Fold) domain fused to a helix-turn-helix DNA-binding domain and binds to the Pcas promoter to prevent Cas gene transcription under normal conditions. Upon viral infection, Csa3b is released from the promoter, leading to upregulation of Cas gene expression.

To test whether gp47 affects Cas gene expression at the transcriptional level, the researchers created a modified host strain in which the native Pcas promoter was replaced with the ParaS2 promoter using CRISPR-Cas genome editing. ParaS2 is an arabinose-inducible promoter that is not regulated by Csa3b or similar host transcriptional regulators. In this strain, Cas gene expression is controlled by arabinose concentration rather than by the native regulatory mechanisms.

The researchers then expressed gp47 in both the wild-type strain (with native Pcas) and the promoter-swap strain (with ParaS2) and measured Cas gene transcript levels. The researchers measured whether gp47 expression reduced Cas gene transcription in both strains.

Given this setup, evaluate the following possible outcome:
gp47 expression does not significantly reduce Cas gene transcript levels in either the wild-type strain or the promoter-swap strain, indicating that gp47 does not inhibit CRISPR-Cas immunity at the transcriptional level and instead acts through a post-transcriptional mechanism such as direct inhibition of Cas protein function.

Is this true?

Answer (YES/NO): NO